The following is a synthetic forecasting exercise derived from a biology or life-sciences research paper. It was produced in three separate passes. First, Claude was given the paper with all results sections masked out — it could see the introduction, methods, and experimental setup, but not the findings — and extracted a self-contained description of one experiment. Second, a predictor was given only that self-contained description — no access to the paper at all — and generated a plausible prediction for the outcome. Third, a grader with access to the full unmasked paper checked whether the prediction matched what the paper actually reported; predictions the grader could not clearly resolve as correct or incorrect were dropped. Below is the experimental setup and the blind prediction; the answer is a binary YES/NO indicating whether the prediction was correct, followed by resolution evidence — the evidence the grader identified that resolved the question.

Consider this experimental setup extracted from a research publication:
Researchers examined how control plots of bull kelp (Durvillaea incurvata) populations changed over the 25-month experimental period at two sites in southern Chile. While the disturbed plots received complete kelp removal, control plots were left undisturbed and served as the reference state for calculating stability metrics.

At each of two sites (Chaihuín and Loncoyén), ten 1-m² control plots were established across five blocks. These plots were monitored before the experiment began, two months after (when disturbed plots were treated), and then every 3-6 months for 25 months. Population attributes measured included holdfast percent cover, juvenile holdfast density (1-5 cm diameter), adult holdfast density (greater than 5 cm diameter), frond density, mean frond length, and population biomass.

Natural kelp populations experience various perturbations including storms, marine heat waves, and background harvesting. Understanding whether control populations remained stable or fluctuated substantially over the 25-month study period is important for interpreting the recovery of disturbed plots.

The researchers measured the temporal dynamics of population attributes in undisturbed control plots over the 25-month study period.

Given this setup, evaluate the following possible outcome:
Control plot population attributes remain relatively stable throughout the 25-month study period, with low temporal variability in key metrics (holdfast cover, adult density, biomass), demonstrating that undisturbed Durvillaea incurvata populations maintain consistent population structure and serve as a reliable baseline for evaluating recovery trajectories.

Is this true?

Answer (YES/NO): NO